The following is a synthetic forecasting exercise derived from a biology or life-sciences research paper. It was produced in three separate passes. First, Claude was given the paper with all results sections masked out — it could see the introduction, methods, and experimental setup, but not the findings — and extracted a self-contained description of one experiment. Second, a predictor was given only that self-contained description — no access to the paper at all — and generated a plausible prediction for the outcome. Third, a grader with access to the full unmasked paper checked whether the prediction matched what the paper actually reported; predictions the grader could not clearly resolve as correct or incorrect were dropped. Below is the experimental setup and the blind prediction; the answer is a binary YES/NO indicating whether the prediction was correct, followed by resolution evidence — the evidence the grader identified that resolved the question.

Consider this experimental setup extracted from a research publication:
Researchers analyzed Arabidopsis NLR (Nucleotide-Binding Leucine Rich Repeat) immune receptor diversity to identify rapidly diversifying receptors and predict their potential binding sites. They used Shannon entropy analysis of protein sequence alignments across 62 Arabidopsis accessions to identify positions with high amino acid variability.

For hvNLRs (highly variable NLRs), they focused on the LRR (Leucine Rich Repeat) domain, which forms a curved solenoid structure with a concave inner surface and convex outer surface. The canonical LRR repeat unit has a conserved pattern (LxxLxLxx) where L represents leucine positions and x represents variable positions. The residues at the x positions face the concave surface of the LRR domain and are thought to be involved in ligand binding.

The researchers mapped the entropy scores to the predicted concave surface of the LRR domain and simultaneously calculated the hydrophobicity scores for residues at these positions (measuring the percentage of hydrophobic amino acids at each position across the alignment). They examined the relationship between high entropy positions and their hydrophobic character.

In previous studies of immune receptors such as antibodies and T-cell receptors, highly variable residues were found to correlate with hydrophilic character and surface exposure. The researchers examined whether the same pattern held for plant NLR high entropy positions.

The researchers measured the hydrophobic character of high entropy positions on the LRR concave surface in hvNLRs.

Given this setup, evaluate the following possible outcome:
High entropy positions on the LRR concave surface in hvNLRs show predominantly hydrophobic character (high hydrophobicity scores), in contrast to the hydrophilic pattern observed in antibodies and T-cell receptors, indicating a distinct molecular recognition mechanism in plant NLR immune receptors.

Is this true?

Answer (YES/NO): NO